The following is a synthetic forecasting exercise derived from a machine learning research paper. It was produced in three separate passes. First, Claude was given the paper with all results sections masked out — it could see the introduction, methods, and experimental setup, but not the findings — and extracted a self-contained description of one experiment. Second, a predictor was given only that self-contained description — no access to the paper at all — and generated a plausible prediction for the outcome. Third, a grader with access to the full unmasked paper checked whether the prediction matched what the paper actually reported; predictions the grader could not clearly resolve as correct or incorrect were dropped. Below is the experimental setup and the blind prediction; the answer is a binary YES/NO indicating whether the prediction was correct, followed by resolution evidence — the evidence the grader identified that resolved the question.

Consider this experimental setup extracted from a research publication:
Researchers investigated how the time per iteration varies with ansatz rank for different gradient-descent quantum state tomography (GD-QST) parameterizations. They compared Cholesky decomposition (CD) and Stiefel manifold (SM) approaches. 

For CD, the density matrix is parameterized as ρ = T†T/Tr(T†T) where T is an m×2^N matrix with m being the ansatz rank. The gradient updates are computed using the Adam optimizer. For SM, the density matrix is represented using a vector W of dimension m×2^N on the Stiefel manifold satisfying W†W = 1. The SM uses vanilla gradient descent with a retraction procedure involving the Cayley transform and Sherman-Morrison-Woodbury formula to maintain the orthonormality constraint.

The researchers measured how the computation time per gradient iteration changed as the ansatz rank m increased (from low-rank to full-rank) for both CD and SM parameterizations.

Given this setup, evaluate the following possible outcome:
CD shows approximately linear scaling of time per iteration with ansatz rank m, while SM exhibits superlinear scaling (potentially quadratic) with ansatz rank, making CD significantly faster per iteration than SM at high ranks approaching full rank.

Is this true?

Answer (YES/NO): NO